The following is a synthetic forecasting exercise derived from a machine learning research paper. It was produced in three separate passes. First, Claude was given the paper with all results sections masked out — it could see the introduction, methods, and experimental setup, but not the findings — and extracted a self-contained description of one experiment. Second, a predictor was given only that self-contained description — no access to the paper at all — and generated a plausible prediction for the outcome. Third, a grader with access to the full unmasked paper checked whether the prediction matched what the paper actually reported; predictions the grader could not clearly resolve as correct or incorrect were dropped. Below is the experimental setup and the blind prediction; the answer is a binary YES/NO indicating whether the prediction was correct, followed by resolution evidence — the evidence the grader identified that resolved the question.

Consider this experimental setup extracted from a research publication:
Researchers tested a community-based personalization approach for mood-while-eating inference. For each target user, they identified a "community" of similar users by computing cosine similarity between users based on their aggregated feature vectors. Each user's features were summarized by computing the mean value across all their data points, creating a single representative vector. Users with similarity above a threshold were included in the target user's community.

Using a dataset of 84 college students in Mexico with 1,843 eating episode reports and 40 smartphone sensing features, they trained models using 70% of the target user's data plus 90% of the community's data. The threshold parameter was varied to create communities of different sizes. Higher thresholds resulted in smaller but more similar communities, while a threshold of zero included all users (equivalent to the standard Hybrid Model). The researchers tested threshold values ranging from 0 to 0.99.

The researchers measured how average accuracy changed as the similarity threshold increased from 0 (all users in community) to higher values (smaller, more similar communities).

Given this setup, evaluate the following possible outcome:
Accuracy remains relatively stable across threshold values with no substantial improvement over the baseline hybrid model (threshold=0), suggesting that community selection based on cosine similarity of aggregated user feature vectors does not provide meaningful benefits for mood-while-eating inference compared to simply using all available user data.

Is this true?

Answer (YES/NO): NO